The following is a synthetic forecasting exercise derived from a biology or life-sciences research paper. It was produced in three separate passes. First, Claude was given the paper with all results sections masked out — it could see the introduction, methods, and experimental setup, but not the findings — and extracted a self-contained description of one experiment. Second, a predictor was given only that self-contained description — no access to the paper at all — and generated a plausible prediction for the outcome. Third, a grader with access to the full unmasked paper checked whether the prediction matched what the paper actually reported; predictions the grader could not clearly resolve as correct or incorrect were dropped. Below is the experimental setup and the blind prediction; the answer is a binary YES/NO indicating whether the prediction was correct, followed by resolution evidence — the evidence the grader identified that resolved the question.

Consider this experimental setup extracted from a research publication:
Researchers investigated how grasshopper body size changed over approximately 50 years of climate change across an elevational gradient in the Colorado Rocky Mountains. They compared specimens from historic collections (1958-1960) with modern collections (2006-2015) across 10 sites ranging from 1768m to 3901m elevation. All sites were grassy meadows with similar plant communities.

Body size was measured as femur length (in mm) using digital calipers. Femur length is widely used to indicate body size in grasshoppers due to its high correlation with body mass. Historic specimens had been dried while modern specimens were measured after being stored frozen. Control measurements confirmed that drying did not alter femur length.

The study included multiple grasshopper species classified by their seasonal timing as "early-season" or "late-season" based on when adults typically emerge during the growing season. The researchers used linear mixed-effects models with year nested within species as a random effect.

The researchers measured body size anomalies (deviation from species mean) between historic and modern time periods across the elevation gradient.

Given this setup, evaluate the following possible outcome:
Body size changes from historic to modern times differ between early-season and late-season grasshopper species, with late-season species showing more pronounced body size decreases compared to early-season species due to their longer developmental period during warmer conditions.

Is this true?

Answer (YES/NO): NO